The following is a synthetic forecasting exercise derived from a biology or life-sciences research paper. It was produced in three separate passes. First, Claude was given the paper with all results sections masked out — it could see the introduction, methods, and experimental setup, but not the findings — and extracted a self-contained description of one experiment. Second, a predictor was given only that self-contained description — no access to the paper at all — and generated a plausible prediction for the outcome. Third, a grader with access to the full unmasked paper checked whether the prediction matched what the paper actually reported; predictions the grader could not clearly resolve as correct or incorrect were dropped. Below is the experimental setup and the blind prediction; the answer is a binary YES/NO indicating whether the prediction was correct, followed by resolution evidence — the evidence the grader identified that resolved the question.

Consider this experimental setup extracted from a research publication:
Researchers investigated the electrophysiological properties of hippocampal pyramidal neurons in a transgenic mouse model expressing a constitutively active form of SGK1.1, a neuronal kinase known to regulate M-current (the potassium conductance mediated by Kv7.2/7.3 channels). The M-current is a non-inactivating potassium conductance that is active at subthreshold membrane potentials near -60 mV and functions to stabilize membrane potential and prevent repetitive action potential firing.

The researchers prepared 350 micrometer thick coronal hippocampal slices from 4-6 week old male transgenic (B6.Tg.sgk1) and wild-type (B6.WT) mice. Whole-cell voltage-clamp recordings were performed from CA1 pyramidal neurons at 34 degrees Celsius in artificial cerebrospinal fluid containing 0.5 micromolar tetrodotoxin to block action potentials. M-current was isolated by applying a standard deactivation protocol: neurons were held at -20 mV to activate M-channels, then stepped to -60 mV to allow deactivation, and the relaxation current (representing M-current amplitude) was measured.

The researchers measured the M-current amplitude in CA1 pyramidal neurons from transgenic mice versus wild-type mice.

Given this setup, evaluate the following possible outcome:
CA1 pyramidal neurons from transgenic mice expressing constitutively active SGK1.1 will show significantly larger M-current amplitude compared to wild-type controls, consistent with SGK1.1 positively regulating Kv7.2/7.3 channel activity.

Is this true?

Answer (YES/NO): YES